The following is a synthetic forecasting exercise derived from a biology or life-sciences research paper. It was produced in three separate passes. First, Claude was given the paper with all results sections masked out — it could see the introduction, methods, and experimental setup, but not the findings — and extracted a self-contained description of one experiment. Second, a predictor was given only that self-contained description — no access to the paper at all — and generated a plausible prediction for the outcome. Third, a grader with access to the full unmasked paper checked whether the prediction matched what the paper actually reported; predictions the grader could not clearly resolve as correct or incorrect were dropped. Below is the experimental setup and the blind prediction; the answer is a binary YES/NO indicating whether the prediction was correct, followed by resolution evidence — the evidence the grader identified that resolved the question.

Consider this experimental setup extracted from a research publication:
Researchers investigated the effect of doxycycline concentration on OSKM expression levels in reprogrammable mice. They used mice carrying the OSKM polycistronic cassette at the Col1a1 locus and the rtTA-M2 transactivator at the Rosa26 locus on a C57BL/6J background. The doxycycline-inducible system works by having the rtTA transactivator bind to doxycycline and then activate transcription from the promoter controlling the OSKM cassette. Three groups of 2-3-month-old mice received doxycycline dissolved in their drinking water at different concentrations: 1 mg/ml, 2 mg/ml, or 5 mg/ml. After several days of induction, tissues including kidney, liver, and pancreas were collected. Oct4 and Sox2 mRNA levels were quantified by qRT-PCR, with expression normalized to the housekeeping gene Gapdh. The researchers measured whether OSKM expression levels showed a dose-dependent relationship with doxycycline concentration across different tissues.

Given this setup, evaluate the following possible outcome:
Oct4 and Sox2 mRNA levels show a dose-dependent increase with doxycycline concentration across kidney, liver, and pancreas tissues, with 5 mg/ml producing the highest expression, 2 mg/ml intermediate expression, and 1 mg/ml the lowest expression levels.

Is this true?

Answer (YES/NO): NO